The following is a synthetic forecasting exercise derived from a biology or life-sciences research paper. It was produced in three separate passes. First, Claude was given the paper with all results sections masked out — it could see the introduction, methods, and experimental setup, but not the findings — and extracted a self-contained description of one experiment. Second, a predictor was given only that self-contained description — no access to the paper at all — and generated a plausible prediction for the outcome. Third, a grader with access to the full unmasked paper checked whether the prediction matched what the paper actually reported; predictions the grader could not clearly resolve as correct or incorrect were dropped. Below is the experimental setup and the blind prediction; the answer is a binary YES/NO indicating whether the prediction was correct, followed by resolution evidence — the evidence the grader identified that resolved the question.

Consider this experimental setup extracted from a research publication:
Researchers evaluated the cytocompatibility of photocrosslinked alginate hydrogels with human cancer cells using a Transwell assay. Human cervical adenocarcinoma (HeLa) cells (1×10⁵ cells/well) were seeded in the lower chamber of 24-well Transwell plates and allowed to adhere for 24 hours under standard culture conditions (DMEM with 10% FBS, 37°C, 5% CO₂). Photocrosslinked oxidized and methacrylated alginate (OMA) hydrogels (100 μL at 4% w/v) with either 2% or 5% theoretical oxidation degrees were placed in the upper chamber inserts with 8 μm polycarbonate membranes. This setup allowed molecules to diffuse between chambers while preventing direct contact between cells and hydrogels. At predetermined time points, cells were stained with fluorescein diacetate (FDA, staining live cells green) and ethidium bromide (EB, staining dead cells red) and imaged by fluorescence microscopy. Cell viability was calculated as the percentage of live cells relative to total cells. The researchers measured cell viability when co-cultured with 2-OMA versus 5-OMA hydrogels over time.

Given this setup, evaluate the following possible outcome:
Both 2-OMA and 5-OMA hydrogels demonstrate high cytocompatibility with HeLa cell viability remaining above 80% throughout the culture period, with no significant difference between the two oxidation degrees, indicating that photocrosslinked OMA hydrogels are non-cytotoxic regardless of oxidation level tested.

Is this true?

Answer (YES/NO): YES